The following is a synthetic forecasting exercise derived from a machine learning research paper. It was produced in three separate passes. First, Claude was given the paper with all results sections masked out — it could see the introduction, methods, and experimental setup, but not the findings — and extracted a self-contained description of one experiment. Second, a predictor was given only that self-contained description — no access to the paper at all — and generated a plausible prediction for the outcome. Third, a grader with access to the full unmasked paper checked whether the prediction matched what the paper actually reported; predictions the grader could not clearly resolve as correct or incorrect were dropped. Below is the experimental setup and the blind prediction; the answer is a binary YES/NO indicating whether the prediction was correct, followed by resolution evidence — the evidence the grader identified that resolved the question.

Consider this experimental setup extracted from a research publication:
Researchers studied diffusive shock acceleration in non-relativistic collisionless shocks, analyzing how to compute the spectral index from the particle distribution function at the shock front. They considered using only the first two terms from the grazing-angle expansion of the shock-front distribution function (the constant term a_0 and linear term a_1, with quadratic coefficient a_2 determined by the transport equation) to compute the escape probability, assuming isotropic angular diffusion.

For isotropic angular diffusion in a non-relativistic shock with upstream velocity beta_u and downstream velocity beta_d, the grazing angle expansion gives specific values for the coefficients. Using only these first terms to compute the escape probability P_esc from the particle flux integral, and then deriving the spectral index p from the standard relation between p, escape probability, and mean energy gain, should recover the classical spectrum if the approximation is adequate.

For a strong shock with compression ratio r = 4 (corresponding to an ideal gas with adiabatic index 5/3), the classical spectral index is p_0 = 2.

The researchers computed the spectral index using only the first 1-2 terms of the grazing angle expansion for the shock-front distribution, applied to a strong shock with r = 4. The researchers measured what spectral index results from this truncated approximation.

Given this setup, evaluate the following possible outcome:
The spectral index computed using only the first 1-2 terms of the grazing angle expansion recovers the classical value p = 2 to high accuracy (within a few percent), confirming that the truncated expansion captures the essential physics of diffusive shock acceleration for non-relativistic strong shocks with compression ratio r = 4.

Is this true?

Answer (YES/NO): NO